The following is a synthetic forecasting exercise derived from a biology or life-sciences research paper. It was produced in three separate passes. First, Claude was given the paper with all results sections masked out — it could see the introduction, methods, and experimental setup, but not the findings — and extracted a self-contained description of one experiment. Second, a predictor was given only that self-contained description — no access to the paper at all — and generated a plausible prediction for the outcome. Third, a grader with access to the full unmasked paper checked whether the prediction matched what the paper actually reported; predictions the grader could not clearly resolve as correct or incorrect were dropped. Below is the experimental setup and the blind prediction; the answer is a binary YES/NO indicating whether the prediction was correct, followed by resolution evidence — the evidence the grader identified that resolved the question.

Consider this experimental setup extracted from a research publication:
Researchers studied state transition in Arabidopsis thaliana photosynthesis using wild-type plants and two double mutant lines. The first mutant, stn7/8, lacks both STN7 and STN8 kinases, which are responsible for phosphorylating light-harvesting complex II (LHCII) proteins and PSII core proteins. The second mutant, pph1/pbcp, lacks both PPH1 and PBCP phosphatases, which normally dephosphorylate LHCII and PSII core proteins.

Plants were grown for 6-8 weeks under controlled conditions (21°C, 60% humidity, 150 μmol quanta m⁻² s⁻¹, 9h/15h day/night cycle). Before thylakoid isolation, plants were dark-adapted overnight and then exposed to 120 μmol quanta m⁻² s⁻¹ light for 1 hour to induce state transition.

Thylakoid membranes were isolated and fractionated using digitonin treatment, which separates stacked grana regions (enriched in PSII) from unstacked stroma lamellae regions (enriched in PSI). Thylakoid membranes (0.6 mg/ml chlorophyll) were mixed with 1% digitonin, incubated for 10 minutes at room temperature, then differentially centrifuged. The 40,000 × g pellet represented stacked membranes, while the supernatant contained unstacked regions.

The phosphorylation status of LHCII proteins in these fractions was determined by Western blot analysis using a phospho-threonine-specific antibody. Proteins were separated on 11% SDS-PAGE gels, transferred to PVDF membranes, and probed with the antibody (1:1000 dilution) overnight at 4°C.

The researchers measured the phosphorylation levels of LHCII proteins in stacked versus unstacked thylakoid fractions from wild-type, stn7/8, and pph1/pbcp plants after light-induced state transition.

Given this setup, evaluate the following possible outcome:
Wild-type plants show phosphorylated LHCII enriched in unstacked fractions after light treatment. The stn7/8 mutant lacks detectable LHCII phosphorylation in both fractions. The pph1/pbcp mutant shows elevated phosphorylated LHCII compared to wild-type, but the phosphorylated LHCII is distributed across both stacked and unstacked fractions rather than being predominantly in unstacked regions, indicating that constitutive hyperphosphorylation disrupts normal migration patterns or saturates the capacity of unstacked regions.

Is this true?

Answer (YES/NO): NO